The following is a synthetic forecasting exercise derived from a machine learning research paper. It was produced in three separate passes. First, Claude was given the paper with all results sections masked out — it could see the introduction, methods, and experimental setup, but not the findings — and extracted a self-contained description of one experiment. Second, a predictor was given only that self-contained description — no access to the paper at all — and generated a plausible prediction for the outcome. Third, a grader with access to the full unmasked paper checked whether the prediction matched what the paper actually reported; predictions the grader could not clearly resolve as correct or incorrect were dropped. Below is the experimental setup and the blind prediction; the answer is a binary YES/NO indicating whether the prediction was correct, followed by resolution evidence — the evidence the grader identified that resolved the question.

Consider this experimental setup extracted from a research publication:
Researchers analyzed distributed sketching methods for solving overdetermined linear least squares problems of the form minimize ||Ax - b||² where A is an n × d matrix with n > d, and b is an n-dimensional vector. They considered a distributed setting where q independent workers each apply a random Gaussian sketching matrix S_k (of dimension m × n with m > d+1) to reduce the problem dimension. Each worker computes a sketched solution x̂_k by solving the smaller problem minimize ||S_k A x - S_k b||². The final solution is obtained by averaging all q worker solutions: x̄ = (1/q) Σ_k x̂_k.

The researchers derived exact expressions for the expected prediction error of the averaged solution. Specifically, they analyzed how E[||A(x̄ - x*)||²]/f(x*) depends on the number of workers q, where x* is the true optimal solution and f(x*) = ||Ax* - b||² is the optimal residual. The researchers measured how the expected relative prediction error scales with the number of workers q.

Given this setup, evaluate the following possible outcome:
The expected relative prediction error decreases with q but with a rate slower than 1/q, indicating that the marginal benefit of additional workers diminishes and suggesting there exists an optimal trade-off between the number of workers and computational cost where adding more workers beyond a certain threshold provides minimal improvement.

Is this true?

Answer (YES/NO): NO